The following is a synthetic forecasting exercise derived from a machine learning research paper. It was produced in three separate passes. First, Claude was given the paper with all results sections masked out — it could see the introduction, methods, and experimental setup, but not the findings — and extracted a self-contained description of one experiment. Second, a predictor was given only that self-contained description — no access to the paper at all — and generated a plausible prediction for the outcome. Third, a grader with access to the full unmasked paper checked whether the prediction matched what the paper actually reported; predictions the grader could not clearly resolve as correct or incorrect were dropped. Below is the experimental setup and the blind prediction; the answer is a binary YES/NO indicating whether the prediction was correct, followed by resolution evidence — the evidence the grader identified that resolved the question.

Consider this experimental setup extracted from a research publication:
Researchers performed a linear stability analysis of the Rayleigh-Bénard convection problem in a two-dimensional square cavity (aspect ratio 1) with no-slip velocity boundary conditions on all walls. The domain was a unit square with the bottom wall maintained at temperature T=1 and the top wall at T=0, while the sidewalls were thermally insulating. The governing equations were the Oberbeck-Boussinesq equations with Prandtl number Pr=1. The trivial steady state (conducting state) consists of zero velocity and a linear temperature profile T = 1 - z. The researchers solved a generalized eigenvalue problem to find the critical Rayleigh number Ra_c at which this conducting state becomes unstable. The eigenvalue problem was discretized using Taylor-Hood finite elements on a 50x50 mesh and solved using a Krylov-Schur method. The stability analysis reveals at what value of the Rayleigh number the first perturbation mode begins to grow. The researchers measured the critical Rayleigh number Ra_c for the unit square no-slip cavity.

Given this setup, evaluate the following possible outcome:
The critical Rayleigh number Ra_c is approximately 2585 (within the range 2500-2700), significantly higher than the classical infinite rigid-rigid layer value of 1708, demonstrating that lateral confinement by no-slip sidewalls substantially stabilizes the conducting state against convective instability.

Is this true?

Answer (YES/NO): YES